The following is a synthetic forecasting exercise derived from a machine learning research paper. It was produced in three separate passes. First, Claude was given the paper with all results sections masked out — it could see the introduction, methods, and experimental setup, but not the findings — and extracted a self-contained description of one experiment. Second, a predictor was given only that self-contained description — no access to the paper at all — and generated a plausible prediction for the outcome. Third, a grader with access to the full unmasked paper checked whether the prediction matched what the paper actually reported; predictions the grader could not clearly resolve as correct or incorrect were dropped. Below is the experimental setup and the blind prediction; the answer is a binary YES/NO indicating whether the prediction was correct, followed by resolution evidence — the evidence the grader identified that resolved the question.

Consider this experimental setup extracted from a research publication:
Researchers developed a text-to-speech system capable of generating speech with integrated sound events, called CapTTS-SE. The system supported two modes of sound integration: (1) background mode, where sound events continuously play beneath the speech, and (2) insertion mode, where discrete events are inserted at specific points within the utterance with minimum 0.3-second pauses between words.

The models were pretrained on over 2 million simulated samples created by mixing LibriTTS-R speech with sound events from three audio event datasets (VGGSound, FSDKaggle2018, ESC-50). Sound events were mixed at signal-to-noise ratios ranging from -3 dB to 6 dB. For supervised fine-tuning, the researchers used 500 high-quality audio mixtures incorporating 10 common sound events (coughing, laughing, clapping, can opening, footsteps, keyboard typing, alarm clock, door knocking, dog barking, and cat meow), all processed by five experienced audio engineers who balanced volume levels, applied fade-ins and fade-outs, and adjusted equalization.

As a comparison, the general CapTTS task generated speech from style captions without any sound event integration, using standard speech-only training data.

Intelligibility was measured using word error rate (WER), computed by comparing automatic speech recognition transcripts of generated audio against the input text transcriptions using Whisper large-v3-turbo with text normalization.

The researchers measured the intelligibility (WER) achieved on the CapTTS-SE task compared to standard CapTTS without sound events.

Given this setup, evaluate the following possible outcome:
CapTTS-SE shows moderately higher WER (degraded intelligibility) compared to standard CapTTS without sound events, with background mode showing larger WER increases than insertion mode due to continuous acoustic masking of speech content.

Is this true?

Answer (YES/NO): NO